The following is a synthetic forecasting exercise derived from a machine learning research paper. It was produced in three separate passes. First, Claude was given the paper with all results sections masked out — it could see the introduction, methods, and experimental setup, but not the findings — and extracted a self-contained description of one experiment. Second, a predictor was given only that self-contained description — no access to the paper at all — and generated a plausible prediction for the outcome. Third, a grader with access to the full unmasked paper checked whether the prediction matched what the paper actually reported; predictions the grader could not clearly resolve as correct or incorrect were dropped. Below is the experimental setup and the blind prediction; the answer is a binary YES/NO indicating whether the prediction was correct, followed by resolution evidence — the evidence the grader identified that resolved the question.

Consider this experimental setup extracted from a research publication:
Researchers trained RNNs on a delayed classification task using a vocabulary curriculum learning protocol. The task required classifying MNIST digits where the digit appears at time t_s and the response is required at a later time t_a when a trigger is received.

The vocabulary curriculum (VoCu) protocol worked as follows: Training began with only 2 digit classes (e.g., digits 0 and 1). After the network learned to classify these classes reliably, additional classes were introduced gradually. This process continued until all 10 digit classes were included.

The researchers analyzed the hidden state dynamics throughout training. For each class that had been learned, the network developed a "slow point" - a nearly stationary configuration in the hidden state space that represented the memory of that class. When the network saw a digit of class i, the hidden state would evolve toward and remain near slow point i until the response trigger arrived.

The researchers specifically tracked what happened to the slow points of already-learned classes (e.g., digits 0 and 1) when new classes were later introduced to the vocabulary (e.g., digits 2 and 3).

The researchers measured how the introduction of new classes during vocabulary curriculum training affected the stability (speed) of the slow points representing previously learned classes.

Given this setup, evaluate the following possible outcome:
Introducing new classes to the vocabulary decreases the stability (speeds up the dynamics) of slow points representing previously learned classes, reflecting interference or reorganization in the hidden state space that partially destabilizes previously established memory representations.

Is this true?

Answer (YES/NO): YES